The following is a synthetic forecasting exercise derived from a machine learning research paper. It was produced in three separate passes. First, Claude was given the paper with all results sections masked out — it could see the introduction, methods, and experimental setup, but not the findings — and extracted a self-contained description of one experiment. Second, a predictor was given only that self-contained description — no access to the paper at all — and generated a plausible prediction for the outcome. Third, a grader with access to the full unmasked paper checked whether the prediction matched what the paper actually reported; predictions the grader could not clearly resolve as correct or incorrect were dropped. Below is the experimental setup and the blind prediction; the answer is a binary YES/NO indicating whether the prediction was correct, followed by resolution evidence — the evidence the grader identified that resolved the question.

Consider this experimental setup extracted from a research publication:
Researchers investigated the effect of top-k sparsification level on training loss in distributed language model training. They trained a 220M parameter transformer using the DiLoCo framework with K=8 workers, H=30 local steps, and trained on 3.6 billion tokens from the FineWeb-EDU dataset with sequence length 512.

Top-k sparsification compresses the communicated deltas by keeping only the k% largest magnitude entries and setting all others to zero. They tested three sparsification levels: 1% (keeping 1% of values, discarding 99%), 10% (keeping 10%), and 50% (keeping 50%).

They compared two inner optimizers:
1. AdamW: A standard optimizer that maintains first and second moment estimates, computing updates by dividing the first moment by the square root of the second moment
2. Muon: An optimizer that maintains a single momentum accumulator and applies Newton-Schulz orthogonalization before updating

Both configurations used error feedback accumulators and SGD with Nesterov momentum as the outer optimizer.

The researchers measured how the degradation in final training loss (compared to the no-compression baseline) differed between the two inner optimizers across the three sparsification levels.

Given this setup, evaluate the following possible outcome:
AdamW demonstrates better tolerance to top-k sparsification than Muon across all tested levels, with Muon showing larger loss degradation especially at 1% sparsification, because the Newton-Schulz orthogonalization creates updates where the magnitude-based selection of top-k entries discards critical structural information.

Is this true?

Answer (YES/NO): NO